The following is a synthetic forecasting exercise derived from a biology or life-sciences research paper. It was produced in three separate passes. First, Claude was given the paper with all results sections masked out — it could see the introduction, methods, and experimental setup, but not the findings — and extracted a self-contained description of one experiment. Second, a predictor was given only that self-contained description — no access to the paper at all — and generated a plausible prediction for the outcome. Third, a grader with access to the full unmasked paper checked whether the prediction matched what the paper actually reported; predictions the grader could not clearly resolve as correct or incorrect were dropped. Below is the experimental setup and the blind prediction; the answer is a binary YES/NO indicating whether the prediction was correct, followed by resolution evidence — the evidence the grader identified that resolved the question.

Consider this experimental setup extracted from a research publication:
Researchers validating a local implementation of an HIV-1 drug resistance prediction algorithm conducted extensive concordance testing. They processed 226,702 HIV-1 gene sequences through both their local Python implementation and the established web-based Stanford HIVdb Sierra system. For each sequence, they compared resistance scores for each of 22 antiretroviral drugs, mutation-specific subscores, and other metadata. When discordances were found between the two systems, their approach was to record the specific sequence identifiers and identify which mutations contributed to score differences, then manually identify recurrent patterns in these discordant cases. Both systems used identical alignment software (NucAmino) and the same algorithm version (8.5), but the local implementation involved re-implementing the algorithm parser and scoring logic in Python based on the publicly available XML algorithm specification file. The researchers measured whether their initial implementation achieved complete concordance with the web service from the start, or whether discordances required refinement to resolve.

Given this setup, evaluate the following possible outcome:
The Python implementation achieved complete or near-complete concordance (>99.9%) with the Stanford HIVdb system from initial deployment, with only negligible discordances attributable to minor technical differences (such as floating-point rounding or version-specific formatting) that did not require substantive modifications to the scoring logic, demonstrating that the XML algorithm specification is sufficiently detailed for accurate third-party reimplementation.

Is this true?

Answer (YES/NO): NO